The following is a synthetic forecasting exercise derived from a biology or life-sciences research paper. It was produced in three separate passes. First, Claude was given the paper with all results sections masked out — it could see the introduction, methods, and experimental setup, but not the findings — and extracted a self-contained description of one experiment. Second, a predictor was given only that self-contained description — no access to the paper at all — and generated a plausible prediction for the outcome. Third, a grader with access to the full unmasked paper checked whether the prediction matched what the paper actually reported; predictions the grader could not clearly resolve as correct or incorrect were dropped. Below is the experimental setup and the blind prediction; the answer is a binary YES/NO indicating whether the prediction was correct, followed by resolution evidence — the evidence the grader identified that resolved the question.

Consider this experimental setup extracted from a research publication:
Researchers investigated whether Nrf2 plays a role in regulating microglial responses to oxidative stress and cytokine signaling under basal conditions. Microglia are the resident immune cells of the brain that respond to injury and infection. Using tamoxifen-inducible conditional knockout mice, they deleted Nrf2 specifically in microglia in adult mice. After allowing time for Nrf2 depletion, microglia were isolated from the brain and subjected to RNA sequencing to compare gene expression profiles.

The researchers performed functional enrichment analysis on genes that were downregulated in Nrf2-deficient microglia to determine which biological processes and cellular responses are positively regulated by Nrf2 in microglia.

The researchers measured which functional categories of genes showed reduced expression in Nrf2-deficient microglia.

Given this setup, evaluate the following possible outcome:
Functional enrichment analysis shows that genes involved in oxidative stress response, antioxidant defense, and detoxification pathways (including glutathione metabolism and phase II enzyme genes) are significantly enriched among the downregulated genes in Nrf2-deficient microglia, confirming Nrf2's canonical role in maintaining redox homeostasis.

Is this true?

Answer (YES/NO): NO